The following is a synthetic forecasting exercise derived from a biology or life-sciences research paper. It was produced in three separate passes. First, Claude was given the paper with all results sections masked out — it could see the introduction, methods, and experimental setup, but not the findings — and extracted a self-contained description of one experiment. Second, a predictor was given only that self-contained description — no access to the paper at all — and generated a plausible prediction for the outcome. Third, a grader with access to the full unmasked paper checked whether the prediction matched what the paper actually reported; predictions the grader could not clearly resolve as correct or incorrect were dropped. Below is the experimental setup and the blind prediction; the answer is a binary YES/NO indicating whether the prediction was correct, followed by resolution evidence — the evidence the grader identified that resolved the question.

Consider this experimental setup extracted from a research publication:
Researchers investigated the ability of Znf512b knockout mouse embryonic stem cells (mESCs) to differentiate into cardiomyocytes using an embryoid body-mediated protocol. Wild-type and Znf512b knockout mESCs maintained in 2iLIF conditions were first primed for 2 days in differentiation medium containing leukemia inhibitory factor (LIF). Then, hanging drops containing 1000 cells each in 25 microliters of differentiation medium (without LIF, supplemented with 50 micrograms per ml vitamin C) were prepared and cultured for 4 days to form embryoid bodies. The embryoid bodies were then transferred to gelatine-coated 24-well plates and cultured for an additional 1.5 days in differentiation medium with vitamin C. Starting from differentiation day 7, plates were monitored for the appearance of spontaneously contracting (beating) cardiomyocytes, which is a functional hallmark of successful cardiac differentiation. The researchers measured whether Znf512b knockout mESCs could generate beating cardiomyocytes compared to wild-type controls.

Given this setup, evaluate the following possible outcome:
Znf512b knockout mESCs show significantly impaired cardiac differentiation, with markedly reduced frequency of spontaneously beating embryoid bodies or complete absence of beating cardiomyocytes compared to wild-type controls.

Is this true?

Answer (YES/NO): YES